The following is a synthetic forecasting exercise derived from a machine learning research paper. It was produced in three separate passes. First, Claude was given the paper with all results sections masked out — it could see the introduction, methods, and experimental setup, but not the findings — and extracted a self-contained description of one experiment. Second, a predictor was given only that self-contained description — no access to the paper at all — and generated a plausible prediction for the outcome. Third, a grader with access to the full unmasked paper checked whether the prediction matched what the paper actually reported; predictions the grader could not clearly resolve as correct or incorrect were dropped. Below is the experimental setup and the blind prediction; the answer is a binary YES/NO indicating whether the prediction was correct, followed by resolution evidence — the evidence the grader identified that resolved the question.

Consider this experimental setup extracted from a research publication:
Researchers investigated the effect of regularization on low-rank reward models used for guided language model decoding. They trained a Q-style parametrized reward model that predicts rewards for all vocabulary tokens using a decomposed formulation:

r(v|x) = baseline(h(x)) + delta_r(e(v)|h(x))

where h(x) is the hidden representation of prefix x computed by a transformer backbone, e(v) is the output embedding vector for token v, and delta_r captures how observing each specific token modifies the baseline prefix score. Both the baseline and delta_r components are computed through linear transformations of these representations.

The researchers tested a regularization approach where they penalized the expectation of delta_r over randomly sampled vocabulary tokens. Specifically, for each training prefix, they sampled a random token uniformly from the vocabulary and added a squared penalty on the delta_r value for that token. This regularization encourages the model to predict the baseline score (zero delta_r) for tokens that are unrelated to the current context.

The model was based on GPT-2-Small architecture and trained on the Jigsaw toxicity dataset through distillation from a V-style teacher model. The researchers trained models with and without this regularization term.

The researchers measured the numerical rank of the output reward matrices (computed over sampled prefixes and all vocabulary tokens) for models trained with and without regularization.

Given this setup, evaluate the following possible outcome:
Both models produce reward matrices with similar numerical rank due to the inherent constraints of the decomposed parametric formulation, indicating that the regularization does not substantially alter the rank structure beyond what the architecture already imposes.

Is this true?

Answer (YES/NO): NO